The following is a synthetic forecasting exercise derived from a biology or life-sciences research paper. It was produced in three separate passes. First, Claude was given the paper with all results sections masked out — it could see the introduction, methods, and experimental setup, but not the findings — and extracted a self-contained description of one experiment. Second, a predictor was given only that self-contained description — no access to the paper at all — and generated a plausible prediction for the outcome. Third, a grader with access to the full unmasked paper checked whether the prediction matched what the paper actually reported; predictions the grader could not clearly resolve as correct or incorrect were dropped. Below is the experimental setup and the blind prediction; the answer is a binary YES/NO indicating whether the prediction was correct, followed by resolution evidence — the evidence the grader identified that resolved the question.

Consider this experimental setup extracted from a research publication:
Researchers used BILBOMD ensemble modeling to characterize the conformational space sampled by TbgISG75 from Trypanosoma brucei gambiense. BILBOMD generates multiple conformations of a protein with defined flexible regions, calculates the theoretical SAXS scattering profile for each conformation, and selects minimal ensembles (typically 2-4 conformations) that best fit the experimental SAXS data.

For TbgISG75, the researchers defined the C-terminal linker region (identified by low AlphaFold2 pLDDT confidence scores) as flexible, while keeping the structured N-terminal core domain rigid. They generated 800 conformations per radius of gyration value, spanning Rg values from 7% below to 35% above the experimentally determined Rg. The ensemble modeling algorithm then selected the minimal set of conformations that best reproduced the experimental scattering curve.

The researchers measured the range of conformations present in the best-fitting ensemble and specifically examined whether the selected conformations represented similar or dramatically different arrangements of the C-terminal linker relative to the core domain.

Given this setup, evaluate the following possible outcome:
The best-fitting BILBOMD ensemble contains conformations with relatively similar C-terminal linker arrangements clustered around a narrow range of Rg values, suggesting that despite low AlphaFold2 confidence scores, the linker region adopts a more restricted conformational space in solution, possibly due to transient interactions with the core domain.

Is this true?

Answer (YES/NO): NO